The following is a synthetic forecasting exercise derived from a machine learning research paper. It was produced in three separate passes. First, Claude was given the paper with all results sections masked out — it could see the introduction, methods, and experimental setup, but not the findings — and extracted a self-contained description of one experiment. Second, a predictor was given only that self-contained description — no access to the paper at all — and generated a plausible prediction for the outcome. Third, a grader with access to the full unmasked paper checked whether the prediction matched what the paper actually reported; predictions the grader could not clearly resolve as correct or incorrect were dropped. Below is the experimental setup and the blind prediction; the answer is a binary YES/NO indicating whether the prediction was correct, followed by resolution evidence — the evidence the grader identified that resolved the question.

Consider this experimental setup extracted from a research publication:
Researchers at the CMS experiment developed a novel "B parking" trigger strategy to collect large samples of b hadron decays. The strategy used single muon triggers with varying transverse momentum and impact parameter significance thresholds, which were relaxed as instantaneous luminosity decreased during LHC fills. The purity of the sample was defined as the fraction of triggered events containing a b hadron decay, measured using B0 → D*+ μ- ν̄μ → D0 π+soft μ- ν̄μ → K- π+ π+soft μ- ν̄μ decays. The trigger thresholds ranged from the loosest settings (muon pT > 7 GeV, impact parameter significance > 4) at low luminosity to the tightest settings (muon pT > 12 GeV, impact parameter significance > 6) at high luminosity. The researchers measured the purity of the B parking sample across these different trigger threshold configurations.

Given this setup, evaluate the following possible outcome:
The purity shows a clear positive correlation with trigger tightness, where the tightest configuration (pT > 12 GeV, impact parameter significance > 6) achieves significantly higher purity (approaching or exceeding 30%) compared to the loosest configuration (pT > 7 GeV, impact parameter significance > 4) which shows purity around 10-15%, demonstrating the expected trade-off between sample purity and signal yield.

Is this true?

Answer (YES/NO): NO